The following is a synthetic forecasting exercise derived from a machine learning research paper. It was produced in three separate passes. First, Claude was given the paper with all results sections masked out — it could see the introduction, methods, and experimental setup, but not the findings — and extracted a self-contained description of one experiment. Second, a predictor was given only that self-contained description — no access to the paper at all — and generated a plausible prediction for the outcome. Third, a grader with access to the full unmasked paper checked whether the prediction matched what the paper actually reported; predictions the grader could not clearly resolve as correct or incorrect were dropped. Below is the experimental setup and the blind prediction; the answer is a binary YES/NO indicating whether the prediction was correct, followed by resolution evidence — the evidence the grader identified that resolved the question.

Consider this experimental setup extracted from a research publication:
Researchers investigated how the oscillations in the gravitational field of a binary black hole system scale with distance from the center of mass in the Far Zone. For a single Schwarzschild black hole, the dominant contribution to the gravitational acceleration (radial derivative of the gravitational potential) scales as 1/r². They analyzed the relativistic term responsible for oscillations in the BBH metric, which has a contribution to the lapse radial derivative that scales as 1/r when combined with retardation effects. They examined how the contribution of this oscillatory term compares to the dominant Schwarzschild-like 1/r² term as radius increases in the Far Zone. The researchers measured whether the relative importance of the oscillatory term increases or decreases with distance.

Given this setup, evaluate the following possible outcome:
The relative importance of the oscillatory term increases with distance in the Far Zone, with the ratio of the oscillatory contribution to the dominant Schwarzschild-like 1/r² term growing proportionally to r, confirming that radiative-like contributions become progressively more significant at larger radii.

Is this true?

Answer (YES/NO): YES